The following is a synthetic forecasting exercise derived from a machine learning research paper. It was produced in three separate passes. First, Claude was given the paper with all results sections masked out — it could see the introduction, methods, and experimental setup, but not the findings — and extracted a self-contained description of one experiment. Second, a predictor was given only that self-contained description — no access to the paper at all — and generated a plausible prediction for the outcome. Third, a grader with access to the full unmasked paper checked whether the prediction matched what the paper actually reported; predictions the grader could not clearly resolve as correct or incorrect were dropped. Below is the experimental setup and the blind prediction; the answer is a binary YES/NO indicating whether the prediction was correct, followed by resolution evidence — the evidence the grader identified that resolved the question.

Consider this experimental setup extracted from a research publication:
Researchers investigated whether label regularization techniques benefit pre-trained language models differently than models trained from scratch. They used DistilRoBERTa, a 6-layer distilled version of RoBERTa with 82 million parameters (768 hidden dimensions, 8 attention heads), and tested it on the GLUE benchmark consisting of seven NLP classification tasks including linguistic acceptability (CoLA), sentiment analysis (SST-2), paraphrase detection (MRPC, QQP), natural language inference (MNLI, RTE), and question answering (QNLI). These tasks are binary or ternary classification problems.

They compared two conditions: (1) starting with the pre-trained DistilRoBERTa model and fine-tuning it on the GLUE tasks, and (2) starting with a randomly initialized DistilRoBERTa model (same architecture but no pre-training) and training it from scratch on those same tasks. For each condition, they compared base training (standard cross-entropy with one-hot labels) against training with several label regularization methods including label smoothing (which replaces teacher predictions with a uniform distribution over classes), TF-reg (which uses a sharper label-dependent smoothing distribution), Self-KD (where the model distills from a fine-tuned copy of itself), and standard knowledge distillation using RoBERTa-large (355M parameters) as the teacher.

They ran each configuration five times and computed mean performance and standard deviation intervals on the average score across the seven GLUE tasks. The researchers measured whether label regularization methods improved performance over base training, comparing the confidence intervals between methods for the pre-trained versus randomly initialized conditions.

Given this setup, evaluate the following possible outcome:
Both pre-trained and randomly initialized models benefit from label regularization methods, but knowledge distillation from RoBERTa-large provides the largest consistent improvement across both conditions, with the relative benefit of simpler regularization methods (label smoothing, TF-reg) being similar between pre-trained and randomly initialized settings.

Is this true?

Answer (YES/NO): NO